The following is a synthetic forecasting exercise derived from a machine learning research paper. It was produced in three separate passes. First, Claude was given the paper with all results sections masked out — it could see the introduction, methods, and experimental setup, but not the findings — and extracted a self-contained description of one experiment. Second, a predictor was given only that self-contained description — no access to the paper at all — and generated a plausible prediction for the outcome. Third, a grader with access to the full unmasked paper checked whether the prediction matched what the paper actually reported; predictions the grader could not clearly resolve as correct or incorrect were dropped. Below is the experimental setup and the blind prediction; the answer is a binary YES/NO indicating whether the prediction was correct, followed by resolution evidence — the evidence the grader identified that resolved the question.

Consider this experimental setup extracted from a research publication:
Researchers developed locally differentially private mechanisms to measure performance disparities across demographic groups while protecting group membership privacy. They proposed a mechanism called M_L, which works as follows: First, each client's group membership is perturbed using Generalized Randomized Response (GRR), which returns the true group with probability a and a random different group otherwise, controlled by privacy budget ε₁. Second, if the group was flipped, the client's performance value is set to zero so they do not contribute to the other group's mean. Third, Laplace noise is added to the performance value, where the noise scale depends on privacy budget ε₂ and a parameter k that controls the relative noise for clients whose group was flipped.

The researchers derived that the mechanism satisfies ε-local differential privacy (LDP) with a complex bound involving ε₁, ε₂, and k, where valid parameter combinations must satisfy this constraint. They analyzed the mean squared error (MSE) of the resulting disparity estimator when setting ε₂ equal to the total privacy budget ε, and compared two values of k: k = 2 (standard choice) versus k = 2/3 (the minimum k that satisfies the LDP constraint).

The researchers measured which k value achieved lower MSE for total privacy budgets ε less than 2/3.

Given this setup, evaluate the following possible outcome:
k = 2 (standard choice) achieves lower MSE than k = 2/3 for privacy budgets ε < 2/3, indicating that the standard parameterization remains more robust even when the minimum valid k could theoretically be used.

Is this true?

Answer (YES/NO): NO